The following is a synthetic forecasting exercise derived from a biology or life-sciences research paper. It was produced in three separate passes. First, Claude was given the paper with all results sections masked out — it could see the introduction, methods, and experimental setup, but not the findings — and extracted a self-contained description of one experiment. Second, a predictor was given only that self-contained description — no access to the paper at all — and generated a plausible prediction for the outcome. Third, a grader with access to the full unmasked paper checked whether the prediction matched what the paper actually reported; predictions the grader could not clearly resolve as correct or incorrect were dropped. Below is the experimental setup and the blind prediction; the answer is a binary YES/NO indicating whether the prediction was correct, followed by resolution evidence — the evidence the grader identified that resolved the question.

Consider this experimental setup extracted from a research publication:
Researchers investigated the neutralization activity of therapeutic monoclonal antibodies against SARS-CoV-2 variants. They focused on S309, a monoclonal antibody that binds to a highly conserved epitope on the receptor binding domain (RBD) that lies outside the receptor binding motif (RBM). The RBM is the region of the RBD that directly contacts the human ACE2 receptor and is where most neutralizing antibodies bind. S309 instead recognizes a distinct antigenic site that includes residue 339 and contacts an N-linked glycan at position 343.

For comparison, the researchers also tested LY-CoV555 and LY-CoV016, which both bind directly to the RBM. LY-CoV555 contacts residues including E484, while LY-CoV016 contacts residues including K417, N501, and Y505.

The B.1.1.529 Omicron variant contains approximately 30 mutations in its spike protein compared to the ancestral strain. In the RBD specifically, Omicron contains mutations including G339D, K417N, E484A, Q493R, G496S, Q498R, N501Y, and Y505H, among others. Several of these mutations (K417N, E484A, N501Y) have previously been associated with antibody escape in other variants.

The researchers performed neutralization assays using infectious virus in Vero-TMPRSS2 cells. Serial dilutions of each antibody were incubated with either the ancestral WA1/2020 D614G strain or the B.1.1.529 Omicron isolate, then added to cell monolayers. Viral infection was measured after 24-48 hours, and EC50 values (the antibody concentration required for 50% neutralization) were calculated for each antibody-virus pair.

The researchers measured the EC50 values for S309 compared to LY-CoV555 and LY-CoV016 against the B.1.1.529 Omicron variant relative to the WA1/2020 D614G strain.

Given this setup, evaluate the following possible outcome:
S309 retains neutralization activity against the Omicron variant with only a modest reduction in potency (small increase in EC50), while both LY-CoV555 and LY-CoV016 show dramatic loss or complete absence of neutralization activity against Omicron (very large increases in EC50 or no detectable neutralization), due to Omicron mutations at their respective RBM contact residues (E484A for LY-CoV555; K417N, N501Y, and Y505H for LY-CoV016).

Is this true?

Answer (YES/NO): YES